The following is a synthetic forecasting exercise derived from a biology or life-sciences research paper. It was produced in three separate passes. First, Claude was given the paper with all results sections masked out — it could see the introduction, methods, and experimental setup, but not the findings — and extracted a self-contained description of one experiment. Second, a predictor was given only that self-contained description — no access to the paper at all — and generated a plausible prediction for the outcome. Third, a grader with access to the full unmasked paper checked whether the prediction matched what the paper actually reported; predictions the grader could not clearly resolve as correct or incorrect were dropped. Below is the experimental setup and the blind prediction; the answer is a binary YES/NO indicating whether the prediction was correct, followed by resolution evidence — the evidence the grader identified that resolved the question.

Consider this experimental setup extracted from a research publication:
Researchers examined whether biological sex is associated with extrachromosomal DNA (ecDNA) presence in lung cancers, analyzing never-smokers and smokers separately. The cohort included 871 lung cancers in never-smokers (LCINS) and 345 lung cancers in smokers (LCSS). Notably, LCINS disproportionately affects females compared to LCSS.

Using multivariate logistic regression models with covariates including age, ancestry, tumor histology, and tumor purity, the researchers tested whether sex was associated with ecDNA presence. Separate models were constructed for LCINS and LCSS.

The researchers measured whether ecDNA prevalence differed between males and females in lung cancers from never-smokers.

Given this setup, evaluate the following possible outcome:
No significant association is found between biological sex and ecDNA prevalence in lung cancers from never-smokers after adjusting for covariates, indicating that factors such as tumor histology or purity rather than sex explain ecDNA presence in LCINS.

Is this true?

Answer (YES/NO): YES